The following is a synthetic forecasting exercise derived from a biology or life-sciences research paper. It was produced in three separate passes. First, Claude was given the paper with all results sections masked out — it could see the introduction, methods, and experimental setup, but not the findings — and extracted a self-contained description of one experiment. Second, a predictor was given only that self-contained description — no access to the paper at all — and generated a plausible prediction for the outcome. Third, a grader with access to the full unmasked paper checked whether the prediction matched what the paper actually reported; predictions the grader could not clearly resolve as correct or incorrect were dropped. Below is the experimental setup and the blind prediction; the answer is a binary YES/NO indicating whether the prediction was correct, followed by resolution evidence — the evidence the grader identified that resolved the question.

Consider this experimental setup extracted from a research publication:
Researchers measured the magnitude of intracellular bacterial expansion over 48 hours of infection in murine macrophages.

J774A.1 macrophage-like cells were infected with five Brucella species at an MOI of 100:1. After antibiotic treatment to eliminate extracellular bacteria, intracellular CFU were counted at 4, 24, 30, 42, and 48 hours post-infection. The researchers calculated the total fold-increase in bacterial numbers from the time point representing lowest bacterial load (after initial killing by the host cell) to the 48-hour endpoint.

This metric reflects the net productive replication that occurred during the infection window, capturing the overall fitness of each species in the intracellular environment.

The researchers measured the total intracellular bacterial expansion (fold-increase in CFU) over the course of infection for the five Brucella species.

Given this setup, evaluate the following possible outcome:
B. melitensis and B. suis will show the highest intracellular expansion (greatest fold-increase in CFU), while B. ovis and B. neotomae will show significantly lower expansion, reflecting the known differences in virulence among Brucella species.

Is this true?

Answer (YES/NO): NO